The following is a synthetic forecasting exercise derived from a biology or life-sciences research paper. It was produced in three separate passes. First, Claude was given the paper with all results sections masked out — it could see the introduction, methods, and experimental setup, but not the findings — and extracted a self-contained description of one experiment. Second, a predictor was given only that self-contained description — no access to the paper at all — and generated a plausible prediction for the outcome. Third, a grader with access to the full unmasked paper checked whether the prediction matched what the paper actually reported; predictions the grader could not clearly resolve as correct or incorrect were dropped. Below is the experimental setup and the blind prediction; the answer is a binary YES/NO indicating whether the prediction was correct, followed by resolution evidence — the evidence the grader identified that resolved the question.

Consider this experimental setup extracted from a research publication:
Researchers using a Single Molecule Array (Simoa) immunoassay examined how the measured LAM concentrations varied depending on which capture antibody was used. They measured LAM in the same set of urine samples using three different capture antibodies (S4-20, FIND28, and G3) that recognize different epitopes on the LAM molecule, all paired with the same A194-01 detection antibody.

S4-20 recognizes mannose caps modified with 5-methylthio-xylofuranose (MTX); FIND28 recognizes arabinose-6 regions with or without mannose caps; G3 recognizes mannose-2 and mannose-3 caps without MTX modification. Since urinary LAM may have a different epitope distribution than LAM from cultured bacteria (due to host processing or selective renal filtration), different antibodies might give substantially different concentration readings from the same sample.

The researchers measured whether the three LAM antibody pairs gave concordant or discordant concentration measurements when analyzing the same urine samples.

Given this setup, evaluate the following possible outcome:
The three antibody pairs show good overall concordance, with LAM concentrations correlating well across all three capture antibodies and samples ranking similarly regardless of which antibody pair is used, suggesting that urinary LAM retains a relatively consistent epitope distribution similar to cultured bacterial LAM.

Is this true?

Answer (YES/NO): NO